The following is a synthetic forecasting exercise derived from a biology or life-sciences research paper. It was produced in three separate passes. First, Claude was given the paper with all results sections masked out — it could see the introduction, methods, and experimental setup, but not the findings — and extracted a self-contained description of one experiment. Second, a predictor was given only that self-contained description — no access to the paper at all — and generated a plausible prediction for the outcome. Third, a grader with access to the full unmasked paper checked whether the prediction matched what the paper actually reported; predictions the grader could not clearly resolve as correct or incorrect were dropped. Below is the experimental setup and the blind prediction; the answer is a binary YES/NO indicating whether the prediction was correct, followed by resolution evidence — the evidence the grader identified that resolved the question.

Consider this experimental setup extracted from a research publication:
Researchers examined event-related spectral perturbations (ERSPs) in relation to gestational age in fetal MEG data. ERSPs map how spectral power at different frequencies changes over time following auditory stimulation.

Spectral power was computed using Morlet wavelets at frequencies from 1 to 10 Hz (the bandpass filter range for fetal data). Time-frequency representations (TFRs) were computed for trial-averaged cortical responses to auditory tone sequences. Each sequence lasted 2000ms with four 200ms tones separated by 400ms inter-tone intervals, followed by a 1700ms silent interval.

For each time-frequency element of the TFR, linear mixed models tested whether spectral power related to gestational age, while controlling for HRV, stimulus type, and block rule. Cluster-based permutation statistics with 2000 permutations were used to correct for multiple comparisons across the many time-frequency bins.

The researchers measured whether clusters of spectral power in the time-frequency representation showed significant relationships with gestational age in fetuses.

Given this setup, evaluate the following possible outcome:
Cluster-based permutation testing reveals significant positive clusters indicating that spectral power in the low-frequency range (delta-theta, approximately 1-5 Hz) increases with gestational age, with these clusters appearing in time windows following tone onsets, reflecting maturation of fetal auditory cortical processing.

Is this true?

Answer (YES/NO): NO